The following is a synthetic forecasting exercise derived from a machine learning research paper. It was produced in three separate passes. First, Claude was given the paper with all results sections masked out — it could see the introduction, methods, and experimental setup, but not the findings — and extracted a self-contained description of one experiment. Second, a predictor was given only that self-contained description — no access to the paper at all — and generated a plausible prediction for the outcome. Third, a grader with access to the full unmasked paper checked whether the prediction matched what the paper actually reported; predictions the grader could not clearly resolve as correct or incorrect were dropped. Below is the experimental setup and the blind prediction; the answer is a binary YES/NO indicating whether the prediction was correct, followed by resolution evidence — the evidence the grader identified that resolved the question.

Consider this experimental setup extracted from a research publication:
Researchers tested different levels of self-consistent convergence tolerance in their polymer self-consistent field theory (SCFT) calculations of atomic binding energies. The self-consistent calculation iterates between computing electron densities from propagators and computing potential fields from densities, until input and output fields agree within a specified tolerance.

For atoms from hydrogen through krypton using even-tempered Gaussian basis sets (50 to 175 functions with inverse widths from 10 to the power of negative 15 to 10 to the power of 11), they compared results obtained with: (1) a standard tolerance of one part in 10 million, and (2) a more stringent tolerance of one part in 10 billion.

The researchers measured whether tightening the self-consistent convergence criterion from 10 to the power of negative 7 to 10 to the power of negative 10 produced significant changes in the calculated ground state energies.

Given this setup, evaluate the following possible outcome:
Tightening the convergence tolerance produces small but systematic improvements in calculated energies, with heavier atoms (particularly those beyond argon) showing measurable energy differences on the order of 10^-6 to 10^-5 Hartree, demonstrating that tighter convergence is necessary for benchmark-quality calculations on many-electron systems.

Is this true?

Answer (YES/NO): NO